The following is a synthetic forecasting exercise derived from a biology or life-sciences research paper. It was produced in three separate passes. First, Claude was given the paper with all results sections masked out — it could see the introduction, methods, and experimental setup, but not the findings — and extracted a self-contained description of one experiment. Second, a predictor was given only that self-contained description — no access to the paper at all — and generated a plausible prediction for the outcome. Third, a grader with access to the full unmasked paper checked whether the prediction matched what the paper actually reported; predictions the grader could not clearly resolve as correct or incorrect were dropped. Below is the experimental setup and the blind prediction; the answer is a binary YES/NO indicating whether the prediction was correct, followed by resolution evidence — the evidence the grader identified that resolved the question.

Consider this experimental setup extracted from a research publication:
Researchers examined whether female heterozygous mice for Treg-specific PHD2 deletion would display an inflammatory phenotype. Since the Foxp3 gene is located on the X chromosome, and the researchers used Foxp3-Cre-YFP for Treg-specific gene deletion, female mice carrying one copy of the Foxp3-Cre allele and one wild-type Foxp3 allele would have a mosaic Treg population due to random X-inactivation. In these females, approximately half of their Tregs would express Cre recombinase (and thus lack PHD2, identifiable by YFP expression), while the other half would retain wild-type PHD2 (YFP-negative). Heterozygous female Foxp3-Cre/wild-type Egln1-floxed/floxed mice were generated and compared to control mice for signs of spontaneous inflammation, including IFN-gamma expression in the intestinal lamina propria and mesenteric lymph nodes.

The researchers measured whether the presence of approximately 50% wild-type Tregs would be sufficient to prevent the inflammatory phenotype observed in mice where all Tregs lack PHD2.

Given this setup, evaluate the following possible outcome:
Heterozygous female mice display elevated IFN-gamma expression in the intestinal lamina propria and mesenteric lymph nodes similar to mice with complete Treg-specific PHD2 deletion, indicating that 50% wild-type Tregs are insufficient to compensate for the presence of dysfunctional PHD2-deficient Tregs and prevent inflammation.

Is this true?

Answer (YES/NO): NO